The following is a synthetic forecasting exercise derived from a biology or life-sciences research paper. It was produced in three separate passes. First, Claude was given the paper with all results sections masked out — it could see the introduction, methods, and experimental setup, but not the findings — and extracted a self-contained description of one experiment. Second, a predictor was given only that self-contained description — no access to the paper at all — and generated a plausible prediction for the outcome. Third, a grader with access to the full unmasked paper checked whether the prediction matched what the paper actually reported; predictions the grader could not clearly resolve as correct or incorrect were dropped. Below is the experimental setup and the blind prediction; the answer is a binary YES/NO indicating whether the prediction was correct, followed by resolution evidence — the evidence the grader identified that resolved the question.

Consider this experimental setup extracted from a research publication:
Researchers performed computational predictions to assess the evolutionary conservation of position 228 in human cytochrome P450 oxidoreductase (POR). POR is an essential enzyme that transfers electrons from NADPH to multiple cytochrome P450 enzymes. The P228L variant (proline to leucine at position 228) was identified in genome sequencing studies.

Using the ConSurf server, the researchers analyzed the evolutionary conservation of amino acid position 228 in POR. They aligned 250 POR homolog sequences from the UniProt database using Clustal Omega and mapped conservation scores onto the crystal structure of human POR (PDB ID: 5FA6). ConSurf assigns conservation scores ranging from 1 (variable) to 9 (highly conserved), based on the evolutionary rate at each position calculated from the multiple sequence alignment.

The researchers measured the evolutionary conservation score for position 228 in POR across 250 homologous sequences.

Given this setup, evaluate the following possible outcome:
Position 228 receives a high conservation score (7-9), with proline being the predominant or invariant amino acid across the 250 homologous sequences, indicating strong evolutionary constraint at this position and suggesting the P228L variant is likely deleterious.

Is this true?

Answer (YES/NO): YES